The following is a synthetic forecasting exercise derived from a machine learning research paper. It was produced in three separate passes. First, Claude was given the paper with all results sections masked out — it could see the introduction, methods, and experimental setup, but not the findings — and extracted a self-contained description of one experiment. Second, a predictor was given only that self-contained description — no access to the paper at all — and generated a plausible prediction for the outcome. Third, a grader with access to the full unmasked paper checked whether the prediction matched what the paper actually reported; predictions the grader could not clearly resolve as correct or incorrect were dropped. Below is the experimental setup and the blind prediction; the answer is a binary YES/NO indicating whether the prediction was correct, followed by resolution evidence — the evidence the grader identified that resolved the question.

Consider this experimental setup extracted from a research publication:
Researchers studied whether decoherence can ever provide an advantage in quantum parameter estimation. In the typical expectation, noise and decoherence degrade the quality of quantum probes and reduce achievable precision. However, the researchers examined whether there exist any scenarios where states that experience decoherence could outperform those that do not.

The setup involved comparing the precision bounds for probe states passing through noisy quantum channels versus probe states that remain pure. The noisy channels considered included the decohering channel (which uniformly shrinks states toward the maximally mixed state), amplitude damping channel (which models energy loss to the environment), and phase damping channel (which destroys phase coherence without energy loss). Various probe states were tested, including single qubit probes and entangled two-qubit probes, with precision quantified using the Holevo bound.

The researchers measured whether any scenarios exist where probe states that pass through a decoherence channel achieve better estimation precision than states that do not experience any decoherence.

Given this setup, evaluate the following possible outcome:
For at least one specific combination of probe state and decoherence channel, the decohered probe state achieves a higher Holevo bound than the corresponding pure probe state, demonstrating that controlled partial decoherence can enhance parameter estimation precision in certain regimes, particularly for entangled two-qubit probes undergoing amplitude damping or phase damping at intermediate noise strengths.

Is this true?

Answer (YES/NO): NO